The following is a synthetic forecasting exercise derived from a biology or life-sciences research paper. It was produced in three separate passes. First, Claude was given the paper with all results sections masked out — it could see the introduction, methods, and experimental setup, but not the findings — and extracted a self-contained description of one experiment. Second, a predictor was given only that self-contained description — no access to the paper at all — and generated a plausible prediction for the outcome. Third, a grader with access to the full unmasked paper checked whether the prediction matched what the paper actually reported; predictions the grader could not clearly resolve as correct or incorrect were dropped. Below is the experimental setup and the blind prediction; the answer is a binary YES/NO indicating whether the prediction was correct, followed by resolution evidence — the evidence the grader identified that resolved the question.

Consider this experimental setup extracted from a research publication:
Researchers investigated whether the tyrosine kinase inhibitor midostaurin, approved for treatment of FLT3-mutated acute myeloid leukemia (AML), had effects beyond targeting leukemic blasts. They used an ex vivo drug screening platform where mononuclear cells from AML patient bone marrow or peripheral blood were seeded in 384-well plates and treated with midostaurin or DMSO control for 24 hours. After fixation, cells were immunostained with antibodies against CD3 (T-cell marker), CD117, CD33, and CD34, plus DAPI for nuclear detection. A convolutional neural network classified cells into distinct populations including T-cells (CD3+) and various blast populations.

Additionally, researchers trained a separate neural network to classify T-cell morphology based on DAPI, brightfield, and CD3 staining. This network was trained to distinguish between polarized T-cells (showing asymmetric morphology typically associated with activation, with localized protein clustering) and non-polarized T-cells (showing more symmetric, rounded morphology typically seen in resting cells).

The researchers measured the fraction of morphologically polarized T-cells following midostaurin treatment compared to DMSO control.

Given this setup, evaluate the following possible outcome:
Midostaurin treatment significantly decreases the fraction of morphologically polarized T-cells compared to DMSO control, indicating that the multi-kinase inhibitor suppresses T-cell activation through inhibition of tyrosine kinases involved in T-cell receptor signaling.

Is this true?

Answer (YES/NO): NO